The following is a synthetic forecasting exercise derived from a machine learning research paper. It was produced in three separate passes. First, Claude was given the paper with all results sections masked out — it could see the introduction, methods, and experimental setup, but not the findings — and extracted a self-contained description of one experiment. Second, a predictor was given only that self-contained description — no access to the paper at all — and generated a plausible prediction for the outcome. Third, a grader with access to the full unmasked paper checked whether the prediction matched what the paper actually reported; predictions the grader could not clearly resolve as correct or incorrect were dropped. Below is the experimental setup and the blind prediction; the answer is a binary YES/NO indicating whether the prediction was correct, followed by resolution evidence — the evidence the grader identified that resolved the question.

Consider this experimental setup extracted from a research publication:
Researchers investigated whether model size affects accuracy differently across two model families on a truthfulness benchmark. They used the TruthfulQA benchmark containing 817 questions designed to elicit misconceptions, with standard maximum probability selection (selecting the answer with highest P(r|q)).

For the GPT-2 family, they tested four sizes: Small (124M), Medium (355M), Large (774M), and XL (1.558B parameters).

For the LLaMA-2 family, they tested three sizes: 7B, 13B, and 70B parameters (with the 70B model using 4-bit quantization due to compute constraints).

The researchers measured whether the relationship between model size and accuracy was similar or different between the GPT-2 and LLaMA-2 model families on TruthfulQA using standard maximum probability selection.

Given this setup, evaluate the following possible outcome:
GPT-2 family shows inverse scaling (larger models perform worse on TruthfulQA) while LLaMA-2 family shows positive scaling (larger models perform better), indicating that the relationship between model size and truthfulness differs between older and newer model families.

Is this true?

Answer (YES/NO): NO